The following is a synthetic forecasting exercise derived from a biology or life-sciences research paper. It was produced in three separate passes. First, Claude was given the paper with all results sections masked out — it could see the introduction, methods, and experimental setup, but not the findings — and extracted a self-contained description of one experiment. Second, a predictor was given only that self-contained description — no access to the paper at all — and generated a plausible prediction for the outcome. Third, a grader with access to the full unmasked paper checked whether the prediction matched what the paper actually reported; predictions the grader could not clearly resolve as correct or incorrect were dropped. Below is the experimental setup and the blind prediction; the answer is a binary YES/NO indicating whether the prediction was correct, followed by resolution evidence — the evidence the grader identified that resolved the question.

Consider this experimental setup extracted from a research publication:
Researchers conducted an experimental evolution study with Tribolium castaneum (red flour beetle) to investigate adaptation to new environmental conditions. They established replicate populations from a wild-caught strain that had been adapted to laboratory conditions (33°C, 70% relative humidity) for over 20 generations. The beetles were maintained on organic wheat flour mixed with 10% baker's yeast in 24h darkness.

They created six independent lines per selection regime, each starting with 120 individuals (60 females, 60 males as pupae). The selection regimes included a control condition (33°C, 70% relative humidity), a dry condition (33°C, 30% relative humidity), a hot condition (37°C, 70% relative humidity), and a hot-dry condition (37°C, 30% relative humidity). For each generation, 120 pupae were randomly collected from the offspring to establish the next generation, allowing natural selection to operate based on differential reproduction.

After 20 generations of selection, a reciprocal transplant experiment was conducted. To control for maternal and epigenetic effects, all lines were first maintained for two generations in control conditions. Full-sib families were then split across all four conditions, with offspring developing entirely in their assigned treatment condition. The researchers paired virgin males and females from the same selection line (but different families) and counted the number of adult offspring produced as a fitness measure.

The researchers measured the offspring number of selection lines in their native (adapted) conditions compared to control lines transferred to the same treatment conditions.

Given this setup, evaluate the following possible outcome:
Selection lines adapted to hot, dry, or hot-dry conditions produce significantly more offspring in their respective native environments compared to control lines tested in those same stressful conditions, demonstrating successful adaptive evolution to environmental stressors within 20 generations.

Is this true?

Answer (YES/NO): YES